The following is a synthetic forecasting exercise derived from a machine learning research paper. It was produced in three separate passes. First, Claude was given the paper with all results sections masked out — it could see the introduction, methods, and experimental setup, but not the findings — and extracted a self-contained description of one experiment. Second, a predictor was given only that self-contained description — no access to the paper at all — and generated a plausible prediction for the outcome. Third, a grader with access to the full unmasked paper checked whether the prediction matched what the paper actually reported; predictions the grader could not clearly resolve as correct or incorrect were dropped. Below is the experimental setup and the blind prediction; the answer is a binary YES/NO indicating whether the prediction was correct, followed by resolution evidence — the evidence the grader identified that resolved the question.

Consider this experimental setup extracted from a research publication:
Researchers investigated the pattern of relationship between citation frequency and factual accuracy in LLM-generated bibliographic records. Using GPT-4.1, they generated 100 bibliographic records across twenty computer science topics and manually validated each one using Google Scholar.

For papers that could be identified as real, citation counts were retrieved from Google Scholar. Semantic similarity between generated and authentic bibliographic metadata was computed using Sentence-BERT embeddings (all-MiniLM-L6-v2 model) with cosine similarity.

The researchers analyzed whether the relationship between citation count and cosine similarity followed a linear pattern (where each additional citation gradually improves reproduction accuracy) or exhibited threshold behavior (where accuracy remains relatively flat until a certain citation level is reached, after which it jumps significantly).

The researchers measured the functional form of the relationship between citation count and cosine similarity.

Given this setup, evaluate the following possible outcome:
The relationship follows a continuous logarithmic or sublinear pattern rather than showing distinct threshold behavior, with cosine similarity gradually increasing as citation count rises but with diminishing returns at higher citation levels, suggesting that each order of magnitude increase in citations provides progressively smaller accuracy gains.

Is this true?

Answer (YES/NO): NO